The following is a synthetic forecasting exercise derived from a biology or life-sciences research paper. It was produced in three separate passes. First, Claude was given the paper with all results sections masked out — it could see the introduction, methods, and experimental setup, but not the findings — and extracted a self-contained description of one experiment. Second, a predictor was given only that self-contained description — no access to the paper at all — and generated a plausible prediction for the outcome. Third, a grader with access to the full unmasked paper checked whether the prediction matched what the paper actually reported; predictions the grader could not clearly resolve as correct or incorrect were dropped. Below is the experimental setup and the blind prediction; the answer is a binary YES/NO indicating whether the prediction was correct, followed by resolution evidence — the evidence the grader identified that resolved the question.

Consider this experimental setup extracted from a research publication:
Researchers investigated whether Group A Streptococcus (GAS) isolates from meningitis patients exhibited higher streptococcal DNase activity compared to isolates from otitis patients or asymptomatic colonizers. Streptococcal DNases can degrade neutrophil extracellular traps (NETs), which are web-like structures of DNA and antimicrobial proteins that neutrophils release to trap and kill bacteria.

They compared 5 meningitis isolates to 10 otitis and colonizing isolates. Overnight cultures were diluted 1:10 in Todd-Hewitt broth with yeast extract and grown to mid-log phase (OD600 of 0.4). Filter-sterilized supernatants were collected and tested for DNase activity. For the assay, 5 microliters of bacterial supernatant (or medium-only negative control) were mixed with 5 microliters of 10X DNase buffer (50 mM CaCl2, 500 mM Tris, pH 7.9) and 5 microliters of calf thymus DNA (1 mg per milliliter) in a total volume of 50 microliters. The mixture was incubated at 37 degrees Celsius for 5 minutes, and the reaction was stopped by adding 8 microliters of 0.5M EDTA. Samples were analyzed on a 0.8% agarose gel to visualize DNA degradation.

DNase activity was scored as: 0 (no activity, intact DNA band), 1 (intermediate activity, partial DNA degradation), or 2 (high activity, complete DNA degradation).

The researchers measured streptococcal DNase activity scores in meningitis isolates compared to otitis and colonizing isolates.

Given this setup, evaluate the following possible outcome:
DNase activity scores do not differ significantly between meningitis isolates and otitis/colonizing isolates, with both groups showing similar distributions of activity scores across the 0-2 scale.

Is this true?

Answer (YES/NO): YES